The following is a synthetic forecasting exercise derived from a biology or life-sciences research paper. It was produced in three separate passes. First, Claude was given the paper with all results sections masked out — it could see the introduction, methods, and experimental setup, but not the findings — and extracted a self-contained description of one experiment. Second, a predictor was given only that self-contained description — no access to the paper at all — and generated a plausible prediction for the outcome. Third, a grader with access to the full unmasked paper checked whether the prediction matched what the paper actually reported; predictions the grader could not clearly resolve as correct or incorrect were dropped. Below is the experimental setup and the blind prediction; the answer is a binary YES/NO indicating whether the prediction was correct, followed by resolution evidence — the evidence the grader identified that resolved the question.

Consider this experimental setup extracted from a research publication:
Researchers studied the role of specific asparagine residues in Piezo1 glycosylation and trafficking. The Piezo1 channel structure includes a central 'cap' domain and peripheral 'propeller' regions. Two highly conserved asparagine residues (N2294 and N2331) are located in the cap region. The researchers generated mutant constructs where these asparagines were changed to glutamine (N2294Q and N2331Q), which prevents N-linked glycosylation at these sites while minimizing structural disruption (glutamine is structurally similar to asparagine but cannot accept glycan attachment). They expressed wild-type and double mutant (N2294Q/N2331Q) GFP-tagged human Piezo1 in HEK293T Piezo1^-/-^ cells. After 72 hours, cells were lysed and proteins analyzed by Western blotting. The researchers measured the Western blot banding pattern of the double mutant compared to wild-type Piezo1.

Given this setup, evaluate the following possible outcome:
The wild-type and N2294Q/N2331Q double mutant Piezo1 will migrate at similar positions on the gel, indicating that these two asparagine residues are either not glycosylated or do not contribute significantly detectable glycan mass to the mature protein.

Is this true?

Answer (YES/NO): NO